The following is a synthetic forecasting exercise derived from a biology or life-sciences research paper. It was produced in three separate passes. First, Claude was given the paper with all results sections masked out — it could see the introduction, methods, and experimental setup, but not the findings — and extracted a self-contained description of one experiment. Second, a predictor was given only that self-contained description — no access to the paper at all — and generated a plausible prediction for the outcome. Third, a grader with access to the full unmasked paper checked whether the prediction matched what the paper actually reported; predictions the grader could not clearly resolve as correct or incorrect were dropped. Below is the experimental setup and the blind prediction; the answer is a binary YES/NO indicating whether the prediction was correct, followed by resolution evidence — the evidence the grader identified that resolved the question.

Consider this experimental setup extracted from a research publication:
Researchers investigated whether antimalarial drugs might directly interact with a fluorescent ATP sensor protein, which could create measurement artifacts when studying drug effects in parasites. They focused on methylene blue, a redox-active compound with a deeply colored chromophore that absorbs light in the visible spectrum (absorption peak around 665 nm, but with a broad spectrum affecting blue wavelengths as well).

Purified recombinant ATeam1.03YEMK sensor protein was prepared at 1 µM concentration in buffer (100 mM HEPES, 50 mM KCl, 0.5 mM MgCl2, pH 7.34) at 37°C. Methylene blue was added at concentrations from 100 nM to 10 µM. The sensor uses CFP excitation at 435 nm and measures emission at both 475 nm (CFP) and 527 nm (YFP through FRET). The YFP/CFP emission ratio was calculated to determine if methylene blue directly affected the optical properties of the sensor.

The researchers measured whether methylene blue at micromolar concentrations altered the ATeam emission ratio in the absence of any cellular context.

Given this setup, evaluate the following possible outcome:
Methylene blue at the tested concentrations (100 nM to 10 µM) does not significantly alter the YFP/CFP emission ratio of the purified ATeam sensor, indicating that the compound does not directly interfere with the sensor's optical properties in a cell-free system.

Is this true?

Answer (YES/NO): YES